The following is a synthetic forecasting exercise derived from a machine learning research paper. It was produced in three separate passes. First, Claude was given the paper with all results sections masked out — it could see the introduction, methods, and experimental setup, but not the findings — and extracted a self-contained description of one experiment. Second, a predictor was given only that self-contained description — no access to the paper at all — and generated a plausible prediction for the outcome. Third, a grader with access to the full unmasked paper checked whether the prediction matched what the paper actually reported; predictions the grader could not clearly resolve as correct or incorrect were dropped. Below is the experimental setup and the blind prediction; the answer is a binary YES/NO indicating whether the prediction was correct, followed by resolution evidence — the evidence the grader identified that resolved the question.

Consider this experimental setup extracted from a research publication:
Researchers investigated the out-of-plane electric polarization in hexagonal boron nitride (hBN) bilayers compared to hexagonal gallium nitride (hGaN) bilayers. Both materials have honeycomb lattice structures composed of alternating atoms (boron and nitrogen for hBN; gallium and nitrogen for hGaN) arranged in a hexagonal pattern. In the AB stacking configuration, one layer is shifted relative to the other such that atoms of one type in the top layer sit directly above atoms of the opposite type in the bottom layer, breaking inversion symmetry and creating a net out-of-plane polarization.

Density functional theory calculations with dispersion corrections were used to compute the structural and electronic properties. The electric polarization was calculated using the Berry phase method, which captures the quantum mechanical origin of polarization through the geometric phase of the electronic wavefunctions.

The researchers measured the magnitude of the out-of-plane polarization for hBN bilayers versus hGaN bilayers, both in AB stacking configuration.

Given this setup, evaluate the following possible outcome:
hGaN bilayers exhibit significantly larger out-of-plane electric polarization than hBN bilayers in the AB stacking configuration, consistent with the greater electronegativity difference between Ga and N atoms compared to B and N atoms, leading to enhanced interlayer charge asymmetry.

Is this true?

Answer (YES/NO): YES